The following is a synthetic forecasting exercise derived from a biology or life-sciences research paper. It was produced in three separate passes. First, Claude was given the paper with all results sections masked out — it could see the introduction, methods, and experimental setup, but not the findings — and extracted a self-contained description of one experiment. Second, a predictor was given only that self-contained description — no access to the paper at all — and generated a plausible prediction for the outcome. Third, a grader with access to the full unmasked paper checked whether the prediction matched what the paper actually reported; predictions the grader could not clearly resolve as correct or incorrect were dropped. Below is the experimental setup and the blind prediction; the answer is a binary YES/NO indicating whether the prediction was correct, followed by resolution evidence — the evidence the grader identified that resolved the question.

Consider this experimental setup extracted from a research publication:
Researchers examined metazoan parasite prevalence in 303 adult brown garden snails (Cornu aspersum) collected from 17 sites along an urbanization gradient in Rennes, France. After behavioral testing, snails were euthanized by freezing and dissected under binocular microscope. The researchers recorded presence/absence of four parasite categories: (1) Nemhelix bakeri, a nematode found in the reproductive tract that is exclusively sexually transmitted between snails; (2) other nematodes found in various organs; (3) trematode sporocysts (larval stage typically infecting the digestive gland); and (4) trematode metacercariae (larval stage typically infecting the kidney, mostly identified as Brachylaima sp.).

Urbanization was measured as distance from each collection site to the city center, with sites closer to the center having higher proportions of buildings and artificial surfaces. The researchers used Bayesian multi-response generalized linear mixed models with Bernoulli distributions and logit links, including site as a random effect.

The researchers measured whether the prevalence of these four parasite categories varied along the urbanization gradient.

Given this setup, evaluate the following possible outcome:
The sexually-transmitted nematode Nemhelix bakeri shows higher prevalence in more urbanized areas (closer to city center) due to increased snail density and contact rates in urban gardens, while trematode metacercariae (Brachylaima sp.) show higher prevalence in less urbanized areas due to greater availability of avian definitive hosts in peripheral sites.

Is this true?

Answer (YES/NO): NO